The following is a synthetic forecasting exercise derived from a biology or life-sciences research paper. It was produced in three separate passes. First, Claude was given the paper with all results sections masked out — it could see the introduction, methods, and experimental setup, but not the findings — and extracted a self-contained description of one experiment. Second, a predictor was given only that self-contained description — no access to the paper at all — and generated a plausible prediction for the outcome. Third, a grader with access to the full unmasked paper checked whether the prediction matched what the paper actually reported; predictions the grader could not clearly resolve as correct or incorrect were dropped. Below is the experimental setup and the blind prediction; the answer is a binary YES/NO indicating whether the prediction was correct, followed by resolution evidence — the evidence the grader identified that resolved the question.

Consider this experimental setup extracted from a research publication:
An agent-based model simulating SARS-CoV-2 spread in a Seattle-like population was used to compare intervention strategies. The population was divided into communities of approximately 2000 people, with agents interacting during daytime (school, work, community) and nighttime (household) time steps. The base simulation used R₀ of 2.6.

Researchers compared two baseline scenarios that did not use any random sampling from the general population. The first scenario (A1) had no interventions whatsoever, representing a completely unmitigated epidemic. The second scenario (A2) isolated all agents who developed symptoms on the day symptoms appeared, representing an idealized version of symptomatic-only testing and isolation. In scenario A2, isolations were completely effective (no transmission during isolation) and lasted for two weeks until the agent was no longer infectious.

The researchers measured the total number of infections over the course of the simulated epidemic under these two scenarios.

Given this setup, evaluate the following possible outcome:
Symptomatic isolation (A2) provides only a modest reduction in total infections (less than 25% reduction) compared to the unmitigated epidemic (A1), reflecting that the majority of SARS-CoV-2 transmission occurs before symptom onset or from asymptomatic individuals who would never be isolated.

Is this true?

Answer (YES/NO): NO